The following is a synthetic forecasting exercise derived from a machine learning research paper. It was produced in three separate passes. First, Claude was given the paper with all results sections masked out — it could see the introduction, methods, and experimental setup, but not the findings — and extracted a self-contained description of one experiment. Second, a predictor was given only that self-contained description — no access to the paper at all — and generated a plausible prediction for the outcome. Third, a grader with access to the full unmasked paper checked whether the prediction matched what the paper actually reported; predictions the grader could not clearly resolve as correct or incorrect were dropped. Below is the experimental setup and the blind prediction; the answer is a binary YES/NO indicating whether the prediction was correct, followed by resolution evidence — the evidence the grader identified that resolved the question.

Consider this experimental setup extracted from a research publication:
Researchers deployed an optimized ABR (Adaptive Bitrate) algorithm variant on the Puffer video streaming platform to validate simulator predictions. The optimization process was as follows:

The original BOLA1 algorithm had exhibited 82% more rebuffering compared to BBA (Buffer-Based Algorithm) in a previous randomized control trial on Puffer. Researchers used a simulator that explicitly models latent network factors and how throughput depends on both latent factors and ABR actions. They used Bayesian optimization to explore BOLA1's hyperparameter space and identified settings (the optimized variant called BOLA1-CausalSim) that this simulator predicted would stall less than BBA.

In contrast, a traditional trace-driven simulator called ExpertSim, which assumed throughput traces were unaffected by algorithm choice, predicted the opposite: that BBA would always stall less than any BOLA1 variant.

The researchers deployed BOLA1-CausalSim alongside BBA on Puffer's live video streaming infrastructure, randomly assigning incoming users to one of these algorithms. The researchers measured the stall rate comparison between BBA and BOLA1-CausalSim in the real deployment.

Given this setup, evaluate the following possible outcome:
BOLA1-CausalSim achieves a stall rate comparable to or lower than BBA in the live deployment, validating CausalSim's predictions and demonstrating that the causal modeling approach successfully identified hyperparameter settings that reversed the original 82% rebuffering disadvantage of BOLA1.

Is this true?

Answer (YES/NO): YES